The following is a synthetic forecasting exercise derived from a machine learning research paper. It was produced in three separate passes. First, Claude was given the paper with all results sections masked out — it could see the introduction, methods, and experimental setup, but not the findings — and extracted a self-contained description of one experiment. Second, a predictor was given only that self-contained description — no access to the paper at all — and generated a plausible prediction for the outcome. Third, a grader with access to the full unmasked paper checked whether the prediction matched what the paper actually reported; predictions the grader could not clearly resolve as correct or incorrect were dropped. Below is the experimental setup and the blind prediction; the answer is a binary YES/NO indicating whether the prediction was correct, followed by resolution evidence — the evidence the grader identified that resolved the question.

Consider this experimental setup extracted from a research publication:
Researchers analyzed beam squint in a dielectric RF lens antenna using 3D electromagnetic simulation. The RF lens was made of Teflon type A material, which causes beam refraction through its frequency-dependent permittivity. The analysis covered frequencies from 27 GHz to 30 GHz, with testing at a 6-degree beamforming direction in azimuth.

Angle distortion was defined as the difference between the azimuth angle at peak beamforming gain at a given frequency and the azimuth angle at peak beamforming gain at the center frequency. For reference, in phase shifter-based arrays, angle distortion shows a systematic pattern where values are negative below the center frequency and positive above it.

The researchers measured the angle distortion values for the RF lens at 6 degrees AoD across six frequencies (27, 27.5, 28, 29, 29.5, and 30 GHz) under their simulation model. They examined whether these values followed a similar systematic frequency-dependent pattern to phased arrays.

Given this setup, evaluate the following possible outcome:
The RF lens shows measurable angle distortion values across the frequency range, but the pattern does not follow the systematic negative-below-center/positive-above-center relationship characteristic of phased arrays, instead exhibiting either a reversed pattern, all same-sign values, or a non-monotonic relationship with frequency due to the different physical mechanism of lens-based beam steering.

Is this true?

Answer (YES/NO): YES